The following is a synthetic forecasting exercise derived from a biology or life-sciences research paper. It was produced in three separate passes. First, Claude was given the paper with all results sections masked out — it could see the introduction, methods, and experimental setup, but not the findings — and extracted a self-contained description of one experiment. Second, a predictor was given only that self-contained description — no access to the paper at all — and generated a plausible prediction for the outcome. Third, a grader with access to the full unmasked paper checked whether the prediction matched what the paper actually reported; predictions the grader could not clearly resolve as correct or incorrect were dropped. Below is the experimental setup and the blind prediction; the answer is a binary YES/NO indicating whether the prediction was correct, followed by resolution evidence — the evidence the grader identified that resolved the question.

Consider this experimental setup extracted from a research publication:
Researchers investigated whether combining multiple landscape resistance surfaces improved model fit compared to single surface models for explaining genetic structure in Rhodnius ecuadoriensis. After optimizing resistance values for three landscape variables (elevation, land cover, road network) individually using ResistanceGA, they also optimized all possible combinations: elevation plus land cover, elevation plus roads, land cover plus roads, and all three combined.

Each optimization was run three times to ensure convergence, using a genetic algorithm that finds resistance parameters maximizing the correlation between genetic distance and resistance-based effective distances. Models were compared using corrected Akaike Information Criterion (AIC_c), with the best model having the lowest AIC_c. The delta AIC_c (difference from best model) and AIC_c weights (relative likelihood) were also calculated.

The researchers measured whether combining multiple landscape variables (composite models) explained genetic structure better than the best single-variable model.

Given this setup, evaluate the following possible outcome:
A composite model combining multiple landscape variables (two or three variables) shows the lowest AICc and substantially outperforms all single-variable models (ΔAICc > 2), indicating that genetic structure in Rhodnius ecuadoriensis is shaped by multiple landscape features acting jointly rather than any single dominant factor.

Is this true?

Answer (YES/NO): NO